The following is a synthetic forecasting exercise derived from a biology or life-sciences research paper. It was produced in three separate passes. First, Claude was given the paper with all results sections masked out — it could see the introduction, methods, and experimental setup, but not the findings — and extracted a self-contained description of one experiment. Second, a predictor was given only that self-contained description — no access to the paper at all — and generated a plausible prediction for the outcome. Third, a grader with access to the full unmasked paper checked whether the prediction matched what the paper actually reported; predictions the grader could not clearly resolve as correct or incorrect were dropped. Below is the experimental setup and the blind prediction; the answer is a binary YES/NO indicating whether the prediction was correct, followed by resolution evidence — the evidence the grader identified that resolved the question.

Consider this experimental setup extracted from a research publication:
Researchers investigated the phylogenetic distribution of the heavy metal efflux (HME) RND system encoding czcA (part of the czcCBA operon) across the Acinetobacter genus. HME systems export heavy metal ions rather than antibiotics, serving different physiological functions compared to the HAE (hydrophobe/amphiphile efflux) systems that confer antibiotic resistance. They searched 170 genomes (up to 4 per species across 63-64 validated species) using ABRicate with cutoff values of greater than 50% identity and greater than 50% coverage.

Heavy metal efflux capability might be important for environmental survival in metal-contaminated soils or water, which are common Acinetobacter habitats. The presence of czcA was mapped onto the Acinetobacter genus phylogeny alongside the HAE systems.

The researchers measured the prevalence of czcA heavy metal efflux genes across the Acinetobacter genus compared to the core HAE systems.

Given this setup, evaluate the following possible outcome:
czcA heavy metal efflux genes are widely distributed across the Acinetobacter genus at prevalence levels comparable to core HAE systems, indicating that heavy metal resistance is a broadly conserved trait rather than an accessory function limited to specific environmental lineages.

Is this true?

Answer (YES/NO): YES